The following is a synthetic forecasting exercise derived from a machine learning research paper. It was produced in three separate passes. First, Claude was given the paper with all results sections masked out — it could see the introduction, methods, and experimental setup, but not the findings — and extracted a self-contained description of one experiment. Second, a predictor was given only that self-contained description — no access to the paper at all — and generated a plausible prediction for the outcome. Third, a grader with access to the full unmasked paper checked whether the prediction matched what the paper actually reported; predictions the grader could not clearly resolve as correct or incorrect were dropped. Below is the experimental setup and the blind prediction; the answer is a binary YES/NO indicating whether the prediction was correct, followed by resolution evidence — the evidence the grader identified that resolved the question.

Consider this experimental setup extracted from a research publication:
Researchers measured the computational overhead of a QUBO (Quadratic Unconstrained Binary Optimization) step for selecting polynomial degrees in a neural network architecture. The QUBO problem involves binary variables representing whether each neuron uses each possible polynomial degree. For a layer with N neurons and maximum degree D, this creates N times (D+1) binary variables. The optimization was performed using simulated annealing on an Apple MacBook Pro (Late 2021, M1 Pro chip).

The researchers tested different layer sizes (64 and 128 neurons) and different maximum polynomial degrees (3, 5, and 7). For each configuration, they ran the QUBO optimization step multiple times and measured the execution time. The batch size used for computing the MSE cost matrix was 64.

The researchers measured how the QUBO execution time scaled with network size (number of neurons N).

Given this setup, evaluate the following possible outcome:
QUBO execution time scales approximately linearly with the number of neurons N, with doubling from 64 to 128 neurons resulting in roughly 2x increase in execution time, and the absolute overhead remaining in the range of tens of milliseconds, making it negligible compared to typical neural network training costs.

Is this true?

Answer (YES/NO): NO